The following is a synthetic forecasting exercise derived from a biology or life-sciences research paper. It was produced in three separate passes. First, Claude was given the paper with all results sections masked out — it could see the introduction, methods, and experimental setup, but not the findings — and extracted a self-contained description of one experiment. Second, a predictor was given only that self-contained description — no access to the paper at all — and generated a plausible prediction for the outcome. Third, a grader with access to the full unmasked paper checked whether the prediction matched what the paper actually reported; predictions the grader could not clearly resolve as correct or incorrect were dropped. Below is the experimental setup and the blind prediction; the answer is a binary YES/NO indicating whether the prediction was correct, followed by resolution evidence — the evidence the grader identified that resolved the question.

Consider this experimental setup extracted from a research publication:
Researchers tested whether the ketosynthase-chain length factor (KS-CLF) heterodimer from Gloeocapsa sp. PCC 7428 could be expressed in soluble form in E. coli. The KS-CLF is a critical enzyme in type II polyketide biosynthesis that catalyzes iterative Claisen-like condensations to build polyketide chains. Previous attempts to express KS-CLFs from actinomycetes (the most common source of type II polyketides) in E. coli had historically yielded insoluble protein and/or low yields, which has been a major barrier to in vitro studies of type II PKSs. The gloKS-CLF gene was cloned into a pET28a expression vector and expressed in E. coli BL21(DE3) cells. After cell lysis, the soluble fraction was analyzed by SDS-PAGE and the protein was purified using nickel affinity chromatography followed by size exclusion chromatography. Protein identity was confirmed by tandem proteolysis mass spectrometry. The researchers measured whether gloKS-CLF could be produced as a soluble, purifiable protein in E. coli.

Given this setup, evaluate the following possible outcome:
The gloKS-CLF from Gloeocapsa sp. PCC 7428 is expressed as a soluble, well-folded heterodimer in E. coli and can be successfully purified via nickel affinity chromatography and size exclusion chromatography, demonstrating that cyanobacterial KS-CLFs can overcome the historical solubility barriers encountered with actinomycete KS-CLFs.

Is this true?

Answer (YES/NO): YES